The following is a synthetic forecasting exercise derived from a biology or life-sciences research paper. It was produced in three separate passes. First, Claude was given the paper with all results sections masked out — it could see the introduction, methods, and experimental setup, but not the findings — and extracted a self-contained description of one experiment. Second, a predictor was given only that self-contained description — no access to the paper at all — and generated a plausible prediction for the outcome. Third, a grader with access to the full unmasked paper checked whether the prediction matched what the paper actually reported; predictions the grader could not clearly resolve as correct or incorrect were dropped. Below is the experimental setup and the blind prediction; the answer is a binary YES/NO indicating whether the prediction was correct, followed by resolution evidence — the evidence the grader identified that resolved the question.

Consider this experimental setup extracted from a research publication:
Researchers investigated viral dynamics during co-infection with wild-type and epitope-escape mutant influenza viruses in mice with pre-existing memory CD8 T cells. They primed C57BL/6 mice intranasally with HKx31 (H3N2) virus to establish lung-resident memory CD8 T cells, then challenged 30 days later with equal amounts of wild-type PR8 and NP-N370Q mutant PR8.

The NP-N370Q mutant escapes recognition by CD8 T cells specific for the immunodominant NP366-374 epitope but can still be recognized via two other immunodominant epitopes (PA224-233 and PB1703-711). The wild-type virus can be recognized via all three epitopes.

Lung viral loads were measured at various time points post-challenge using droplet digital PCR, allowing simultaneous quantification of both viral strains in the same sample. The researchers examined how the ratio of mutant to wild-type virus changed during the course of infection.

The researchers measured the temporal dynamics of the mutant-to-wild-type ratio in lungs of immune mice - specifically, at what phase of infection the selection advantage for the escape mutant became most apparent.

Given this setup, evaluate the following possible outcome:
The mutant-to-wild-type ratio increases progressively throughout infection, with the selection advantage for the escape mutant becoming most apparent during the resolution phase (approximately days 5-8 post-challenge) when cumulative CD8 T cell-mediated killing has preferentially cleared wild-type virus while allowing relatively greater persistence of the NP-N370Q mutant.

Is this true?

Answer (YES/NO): NO